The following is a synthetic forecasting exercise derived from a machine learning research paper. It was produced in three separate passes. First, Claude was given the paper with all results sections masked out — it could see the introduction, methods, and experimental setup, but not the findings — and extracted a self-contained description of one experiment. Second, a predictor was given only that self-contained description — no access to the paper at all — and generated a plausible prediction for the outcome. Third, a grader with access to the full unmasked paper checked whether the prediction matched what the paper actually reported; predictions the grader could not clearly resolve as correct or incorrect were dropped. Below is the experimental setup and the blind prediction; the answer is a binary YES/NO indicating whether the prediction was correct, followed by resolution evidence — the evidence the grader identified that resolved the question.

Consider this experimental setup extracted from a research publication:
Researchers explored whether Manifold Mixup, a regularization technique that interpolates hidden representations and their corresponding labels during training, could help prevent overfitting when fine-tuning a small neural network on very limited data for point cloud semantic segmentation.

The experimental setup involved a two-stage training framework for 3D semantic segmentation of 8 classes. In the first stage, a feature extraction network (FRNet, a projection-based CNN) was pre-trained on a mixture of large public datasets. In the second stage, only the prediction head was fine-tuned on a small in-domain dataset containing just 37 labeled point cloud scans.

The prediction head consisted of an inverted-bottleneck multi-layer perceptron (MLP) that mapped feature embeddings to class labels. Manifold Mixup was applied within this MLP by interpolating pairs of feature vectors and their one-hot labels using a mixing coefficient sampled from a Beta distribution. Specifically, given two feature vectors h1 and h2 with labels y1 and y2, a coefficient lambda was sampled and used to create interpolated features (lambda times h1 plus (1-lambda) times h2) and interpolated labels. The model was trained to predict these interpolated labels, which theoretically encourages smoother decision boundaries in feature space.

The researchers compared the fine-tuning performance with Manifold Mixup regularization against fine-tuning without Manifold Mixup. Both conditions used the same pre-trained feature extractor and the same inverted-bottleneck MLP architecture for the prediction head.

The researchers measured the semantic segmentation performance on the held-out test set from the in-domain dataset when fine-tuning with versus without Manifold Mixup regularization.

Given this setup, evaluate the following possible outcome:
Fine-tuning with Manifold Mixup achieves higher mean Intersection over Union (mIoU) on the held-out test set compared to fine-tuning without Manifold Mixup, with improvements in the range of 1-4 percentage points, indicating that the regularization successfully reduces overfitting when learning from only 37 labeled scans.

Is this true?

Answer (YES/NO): NO